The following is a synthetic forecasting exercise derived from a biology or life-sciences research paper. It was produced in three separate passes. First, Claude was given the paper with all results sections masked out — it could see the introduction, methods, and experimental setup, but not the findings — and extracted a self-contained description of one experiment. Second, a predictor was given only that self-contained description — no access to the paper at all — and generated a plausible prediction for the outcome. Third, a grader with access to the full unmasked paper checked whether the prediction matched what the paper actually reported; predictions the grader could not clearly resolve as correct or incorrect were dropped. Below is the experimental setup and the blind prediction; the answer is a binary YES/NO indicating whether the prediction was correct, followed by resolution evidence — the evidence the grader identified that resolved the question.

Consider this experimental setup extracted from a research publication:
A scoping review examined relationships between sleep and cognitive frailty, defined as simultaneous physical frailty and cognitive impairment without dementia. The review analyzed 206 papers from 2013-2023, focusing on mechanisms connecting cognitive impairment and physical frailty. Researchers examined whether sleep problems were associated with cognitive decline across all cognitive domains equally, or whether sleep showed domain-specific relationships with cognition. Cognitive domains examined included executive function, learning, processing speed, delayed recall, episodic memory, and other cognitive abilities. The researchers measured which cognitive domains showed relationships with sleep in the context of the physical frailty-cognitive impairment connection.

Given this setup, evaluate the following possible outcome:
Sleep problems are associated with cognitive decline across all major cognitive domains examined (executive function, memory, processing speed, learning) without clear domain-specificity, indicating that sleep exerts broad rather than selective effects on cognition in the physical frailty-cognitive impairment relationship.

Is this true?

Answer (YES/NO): NO